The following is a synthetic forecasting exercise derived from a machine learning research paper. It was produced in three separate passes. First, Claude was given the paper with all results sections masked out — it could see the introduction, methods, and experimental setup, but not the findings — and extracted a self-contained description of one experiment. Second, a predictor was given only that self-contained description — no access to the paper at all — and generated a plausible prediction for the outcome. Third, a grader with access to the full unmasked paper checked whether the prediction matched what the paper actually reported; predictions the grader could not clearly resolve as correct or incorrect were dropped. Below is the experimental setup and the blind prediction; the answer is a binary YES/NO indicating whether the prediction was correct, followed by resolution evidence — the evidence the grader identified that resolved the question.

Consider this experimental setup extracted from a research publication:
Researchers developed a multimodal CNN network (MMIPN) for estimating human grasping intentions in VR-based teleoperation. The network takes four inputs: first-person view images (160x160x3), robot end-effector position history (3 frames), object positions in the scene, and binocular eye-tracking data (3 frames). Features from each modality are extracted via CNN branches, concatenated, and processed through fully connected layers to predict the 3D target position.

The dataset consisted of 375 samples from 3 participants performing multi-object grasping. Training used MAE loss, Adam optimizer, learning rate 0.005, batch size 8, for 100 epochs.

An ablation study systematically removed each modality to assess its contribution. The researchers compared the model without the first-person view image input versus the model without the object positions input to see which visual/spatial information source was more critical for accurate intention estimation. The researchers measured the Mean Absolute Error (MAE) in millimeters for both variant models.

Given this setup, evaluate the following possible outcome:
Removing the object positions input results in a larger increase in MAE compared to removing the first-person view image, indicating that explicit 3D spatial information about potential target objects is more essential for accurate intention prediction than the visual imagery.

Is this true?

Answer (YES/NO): YES